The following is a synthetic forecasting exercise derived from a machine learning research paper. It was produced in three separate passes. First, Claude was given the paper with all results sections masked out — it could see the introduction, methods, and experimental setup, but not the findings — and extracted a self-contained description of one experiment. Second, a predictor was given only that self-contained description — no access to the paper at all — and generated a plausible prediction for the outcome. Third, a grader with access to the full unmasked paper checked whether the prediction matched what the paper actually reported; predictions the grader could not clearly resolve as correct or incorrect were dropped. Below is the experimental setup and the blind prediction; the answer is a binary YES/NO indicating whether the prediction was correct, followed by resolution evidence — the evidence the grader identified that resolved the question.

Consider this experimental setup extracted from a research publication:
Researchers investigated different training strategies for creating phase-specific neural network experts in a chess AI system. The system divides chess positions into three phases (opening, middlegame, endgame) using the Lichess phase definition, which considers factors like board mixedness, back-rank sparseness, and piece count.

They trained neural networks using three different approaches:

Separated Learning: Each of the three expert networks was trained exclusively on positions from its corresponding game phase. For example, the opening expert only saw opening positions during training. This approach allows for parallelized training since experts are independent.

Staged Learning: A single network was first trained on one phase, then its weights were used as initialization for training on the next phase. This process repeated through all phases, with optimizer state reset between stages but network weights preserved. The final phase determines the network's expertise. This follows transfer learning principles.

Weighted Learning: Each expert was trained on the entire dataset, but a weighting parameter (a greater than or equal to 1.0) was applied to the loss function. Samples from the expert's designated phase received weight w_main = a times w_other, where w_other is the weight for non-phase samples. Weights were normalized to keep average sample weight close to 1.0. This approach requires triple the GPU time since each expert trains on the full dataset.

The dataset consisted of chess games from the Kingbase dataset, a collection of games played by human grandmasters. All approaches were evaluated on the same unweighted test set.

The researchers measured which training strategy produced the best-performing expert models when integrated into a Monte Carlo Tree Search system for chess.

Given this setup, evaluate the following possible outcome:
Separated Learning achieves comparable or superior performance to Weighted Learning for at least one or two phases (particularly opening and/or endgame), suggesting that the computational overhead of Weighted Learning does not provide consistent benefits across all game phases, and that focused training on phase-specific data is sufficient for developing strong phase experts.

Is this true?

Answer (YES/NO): NO